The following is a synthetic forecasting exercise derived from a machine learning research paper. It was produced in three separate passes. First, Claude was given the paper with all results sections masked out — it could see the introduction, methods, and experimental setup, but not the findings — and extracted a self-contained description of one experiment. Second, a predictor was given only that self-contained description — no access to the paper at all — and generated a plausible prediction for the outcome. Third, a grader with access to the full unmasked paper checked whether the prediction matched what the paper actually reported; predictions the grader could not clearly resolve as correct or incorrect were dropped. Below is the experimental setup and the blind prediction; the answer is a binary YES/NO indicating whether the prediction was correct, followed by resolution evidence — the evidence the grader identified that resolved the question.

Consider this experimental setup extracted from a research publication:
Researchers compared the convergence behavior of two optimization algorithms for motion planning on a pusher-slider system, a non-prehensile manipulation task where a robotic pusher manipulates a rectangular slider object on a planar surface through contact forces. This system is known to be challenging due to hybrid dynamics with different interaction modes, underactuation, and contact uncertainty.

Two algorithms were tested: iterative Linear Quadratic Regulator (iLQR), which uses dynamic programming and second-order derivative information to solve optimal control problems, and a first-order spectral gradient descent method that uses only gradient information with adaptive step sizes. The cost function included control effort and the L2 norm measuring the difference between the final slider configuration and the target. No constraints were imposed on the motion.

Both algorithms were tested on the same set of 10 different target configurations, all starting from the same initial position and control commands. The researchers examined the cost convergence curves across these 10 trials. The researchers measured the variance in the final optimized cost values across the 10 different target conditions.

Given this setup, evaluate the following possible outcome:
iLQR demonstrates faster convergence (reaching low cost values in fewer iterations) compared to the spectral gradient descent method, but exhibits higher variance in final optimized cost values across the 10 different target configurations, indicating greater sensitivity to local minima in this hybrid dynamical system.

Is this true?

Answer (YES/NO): YES